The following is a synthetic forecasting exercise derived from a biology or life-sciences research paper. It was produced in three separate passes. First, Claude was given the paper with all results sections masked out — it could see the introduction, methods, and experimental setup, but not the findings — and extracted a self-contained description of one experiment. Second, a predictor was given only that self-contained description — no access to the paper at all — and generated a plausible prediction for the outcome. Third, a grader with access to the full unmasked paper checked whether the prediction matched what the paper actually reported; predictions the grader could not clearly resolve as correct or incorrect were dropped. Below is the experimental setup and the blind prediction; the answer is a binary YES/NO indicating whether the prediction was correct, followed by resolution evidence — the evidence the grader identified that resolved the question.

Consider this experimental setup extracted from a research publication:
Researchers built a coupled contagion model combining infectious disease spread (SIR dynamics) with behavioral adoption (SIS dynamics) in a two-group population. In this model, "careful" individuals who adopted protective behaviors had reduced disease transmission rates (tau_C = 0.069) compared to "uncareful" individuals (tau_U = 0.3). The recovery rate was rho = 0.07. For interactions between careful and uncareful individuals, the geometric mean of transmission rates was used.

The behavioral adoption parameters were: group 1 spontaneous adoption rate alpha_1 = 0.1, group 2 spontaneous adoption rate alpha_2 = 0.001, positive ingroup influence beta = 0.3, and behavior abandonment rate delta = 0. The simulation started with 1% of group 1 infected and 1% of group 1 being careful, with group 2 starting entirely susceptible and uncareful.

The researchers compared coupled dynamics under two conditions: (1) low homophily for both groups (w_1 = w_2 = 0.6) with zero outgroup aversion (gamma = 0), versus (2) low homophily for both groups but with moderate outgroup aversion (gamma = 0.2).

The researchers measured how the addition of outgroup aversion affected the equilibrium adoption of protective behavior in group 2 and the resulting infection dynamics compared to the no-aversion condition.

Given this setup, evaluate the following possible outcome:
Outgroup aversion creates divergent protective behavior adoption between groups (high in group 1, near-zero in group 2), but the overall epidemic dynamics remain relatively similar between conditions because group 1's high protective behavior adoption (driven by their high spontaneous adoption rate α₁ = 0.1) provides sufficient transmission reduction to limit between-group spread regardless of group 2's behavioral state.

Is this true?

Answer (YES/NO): NO